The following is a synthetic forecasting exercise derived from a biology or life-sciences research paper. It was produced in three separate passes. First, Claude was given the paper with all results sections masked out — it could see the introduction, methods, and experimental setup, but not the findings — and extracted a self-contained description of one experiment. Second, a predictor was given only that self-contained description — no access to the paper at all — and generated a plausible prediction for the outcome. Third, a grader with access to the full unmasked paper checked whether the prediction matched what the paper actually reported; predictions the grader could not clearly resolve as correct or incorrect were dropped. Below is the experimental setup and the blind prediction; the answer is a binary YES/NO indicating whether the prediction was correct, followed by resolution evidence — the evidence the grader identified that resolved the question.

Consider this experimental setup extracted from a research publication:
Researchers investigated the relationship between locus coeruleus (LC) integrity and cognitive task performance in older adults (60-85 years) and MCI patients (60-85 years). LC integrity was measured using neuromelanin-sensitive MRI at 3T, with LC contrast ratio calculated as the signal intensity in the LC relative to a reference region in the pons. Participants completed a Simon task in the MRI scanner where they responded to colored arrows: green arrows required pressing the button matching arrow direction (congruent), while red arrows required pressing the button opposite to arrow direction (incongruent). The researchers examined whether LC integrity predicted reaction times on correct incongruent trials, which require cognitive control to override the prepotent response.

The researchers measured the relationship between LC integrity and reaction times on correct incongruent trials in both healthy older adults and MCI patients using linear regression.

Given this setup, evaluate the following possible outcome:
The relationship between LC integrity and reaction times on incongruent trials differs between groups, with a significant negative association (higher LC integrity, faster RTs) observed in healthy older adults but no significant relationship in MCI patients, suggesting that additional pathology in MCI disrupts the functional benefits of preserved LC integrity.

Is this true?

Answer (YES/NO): NO